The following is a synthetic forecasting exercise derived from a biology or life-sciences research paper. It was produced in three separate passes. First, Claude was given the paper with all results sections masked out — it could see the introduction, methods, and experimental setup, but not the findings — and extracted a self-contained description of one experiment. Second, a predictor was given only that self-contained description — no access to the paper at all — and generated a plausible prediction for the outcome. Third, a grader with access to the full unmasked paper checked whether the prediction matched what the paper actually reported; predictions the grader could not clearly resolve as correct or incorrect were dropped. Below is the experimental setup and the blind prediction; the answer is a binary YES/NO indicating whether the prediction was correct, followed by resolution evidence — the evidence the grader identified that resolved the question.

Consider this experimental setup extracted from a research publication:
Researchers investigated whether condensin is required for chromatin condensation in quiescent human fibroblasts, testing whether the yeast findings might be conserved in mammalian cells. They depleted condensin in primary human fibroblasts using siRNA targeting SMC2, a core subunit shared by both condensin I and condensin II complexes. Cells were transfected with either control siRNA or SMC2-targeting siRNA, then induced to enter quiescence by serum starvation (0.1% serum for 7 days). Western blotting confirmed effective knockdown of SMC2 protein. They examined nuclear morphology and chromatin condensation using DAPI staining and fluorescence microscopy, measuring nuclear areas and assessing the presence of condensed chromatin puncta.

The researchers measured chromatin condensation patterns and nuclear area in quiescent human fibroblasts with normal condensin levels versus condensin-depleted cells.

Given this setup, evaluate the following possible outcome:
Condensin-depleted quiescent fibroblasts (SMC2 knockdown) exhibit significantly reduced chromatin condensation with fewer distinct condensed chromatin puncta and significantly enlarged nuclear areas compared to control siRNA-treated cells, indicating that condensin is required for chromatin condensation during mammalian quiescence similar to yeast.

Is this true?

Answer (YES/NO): YES